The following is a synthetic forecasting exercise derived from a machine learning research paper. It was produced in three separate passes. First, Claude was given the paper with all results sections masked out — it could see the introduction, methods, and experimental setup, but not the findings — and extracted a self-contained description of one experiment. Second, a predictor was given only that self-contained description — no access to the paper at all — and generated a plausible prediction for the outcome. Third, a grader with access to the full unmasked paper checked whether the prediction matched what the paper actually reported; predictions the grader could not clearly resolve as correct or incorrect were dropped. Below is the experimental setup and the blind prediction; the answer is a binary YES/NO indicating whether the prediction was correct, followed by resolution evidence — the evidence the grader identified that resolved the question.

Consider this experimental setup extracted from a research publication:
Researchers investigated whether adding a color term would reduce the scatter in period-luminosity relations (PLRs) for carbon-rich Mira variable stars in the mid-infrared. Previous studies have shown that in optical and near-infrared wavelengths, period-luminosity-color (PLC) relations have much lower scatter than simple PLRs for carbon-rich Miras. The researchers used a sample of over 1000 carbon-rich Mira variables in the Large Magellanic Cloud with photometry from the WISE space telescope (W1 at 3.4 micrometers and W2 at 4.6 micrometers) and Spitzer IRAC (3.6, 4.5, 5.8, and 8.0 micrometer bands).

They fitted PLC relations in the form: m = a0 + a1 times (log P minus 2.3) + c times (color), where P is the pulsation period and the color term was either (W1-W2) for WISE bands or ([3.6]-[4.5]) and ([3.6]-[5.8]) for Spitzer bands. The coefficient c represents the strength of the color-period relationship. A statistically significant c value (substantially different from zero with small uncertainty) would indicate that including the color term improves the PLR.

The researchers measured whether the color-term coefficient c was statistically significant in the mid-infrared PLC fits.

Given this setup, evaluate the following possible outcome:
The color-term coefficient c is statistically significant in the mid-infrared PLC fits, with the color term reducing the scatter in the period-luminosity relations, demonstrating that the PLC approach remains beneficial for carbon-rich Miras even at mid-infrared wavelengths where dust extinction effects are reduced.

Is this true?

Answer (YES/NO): NO